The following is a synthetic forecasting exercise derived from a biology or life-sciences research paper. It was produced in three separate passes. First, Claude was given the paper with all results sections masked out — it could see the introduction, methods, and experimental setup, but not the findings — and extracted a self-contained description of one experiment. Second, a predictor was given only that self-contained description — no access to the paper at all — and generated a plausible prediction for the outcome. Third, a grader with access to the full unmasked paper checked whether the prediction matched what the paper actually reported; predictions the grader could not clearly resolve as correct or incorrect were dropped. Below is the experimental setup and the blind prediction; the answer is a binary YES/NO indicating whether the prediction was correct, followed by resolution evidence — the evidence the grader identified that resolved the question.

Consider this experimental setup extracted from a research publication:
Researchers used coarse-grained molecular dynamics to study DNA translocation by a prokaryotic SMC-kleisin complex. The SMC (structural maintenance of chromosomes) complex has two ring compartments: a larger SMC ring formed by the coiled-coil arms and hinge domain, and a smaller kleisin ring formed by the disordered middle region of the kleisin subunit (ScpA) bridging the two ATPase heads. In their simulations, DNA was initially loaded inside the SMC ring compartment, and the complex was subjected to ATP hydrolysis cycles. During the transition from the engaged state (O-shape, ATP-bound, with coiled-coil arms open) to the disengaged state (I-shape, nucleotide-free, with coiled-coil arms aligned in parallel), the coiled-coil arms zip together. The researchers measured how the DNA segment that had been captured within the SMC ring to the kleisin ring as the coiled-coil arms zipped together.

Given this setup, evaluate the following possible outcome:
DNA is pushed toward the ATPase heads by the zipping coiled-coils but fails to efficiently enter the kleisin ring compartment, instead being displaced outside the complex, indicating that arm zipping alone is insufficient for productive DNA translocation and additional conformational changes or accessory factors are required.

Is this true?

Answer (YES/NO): NO